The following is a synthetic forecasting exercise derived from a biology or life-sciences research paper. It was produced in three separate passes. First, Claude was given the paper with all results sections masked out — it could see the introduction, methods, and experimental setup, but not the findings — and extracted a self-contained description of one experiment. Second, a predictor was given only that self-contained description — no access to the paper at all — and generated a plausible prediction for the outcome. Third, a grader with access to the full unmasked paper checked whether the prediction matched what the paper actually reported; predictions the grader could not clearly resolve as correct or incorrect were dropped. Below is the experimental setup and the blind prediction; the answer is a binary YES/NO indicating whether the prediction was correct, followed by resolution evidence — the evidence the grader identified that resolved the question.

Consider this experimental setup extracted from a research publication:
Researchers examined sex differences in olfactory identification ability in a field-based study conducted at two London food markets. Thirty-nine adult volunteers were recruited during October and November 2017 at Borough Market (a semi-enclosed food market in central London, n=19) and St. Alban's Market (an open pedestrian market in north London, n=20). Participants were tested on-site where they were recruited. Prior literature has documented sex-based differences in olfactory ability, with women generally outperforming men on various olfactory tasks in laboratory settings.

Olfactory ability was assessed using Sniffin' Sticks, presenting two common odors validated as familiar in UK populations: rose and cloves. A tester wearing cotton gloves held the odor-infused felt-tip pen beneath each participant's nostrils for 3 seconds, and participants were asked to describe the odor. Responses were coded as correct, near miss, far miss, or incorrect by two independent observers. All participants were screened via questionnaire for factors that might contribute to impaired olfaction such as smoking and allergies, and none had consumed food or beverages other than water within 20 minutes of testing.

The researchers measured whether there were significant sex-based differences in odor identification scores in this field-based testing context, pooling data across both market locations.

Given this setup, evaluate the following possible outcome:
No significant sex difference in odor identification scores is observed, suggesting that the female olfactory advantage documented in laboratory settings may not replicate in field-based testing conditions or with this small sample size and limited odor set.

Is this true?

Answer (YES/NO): NO